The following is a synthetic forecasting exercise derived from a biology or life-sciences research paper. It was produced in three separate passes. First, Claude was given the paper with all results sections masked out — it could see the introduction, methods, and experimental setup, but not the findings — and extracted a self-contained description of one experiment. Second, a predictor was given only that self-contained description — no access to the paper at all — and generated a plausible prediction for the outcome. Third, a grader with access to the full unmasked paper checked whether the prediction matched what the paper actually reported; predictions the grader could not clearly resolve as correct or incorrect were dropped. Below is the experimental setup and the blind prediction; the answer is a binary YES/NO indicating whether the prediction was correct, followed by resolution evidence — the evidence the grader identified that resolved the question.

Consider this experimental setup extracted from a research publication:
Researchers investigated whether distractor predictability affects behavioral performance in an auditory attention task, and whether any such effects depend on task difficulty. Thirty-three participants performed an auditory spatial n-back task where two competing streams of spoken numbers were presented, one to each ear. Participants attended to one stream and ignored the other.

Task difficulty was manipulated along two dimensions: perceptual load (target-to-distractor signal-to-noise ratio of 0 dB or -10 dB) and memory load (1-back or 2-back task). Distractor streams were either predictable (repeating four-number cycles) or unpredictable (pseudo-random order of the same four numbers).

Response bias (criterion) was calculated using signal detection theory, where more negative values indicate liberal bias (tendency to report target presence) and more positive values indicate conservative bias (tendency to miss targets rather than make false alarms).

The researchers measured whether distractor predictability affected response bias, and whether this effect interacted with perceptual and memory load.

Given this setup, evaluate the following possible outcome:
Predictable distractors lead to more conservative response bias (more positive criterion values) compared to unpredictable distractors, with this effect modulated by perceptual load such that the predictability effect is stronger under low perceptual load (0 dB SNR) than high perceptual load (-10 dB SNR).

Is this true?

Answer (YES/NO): NO